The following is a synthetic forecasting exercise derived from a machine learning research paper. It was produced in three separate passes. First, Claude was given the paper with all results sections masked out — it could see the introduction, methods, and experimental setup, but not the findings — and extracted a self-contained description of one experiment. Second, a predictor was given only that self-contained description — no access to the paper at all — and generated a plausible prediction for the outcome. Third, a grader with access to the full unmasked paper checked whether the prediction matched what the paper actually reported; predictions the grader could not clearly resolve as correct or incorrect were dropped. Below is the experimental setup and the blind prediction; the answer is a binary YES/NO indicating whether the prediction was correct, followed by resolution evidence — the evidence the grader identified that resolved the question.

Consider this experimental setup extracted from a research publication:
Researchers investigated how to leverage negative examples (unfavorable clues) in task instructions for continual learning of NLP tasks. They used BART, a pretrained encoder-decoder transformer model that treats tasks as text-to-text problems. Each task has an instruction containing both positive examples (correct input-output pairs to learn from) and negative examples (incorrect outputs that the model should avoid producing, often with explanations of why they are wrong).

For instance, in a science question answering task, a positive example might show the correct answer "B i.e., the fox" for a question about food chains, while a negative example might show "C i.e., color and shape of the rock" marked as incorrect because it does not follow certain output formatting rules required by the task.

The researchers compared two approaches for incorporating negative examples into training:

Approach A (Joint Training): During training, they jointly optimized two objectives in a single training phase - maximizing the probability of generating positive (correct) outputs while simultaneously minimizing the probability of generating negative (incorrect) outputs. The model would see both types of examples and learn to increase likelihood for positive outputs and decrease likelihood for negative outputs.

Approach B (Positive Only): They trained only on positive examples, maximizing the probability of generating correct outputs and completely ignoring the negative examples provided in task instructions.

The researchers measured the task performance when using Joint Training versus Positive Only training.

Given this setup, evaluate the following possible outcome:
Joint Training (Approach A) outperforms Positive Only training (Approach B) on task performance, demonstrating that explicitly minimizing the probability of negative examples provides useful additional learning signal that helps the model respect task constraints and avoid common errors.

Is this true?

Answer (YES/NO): NO